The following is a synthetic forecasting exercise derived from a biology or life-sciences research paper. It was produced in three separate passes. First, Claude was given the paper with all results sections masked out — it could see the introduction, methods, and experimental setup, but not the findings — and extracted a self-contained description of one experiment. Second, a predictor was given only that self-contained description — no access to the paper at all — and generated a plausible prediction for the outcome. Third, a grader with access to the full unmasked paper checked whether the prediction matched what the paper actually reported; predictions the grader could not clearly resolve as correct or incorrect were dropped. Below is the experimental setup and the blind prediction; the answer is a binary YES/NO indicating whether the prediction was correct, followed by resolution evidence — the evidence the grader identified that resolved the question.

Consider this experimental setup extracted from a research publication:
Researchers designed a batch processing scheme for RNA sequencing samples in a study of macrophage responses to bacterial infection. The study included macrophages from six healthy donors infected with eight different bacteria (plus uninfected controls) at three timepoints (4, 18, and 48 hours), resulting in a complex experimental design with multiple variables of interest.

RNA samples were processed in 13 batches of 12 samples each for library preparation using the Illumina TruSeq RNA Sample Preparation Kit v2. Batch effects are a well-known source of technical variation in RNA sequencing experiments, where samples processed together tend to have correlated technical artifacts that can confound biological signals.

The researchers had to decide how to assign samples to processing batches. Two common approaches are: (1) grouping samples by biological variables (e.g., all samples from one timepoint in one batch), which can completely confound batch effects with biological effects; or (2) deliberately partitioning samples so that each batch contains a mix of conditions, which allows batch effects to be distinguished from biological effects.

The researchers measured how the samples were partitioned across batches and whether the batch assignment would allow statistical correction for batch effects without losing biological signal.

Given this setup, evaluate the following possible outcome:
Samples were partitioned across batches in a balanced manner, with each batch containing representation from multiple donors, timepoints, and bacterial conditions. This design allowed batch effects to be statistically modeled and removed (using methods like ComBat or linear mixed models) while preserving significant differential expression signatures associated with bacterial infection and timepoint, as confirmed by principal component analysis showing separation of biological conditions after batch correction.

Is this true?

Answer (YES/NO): YES